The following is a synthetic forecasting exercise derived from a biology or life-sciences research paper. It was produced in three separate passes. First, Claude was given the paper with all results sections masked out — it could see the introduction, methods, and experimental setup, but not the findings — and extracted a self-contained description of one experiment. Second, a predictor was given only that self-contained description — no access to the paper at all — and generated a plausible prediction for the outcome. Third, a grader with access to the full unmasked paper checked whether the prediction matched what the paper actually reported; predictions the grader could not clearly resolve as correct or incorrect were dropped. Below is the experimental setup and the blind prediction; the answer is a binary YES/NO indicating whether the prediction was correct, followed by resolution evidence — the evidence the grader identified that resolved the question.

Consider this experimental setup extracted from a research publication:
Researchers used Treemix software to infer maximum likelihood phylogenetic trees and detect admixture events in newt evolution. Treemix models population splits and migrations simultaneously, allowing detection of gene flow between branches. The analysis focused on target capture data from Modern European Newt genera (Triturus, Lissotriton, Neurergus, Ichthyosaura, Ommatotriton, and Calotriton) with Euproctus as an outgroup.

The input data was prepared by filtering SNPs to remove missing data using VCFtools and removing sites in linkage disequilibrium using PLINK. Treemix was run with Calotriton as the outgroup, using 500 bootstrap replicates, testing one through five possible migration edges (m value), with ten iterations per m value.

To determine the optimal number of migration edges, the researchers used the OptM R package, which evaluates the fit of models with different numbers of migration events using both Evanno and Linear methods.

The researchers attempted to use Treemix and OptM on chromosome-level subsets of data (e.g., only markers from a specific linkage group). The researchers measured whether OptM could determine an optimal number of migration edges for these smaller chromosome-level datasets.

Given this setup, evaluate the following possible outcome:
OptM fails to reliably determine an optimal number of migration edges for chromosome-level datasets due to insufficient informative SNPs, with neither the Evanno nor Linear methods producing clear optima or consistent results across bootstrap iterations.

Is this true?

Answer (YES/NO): NO